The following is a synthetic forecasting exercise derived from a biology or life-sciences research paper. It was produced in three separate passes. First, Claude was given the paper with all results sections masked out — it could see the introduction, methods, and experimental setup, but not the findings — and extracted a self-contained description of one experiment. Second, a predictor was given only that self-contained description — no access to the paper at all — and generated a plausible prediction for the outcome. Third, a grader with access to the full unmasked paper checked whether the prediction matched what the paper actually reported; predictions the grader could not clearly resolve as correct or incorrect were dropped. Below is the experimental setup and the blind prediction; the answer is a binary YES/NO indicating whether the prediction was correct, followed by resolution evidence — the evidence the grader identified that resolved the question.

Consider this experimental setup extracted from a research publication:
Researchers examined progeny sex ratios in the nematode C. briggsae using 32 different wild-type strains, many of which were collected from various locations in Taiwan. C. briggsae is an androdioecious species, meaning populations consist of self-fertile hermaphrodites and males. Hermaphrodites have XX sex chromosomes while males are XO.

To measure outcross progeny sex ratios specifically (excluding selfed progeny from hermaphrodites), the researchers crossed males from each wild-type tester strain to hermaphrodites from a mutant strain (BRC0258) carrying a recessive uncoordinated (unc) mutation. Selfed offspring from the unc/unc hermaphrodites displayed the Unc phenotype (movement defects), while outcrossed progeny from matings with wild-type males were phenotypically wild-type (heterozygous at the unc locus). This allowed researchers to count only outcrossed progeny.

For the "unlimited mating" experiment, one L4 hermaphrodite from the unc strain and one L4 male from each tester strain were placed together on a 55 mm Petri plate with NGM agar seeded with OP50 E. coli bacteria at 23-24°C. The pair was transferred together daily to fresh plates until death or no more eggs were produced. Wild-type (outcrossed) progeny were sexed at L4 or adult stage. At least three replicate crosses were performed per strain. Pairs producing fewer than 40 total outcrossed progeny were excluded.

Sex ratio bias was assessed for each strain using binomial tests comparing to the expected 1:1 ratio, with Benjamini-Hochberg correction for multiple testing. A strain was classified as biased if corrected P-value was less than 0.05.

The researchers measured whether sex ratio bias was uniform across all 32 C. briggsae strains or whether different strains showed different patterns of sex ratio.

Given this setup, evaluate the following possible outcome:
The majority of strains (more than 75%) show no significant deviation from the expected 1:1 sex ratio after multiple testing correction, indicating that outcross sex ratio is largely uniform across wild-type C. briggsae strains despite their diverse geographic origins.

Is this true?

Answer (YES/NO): NO